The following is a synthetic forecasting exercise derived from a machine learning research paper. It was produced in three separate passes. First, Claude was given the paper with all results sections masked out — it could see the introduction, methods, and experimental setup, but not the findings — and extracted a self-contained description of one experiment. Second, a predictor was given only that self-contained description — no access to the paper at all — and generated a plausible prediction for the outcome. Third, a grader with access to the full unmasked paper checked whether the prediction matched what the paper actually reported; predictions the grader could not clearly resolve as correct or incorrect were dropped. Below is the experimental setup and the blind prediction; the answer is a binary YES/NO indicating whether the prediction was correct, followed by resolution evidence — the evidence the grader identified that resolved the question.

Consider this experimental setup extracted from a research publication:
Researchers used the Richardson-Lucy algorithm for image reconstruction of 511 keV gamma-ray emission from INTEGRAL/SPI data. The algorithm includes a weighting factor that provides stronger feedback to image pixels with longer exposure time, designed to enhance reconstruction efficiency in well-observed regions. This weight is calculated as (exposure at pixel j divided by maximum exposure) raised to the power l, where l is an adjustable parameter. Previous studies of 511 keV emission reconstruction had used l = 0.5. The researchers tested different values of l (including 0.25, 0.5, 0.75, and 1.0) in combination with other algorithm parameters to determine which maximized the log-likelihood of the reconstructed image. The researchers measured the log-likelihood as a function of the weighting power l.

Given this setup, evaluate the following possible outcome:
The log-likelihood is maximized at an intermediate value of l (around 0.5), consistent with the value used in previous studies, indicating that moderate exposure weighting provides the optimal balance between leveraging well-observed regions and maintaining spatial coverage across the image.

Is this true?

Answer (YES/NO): NO